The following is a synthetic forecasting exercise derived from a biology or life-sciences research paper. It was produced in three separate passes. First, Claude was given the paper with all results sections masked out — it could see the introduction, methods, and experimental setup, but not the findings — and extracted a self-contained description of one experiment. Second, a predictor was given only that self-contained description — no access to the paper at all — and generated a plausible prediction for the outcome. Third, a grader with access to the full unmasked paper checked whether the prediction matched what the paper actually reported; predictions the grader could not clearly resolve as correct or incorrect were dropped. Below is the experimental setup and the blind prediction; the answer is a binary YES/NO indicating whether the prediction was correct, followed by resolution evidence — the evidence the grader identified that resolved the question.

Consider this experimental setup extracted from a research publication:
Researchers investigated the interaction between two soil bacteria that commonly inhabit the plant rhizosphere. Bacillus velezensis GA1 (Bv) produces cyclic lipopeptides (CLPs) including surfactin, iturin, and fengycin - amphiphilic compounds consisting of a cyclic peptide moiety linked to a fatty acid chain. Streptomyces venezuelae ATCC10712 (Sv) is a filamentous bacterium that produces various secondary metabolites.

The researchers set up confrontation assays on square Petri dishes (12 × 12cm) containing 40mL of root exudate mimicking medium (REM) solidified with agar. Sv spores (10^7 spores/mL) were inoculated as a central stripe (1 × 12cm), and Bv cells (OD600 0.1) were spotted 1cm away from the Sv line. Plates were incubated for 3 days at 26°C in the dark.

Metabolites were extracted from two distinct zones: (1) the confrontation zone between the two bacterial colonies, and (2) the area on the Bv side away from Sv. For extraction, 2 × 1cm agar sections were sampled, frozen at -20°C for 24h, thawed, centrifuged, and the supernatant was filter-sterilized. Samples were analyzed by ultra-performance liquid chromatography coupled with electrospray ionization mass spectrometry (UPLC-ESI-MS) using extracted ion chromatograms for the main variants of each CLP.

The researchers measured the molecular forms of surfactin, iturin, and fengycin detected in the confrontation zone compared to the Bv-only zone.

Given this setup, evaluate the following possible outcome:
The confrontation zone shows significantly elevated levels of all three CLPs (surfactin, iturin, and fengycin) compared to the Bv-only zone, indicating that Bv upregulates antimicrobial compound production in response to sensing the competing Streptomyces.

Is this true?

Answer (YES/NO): NO